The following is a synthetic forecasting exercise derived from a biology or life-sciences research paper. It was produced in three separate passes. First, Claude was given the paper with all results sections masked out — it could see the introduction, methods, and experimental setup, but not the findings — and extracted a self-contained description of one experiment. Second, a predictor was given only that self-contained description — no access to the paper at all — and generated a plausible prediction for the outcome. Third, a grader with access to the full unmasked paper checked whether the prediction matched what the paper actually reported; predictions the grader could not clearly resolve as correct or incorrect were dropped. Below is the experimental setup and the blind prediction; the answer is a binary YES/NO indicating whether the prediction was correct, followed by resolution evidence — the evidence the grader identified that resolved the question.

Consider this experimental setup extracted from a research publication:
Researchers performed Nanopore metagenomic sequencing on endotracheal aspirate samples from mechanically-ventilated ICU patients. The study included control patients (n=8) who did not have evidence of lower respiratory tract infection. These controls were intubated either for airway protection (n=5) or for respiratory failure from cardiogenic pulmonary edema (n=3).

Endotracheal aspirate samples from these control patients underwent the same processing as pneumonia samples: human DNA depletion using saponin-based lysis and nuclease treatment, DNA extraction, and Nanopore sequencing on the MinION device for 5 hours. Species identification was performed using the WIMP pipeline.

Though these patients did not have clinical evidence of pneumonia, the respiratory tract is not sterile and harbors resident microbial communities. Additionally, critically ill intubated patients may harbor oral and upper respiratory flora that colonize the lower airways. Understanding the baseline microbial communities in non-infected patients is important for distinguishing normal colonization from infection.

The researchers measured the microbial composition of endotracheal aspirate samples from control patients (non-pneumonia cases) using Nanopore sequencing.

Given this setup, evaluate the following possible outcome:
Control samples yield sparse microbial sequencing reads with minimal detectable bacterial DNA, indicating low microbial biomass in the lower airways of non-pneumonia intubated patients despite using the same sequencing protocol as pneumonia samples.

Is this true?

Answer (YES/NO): NO